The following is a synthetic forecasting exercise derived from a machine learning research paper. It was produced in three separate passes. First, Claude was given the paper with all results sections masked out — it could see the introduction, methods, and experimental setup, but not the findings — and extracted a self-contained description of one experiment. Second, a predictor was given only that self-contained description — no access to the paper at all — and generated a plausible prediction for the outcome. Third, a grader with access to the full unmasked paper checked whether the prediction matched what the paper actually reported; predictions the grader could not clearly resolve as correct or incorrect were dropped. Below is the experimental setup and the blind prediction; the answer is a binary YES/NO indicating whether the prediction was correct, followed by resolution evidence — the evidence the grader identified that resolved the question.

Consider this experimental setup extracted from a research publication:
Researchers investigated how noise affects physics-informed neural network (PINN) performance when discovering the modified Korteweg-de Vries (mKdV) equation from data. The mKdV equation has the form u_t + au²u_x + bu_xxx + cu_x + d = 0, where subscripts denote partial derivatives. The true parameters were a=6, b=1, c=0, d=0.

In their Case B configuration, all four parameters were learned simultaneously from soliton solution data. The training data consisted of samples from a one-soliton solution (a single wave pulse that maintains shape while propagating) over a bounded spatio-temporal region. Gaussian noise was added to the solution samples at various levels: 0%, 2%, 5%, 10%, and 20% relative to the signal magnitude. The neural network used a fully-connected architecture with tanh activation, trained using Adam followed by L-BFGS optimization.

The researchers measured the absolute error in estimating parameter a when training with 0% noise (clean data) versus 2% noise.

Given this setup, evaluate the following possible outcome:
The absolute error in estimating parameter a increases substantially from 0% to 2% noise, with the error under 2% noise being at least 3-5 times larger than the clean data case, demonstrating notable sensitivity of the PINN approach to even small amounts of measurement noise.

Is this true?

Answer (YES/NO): NO